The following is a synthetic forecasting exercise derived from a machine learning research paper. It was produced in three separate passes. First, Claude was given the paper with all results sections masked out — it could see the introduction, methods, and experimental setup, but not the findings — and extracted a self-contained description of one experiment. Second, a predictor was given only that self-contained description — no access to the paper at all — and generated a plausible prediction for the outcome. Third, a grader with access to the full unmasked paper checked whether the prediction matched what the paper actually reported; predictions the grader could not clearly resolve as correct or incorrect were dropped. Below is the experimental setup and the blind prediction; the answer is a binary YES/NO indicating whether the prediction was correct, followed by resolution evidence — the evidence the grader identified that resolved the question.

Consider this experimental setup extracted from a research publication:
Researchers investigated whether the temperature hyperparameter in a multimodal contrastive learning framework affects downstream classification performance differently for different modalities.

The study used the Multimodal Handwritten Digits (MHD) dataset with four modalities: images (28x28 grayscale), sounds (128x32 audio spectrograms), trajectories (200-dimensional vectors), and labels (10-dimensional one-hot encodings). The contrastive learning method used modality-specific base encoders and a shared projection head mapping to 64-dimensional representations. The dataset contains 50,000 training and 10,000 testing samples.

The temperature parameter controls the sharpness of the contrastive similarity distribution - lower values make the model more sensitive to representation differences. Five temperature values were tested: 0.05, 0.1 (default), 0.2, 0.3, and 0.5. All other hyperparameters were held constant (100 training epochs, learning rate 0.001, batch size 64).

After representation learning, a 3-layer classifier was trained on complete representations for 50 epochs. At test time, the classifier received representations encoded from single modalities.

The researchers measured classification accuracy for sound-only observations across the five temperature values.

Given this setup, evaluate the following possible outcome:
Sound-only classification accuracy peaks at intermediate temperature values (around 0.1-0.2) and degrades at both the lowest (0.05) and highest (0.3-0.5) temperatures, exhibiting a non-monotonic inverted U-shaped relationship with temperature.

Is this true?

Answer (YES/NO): NO